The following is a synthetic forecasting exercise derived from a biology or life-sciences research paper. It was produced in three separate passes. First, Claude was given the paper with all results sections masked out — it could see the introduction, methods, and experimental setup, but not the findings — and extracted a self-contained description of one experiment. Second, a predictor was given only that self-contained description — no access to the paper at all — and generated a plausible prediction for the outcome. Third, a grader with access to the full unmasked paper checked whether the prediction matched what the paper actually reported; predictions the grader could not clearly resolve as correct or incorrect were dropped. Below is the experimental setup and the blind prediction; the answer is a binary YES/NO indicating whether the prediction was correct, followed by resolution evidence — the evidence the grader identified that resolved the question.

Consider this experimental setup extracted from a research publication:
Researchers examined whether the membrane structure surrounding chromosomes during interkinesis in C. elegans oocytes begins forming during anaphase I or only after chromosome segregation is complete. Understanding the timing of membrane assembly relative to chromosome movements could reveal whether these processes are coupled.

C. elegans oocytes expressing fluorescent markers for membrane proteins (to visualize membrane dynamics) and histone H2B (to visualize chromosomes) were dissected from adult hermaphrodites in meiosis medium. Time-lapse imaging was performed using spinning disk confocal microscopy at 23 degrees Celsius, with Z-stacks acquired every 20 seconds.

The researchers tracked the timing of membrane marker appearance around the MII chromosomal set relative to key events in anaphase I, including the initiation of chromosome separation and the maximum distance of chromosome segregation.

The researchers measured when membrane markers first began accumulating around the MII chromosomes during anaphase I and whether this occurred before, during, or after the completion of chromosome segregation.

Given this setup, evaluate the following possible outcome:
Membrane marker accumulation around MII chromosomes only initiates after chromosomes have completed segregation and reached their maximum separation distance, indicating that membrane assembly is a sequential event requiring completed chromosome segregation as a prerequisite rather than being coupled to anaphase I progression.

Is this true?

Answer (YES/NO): NO